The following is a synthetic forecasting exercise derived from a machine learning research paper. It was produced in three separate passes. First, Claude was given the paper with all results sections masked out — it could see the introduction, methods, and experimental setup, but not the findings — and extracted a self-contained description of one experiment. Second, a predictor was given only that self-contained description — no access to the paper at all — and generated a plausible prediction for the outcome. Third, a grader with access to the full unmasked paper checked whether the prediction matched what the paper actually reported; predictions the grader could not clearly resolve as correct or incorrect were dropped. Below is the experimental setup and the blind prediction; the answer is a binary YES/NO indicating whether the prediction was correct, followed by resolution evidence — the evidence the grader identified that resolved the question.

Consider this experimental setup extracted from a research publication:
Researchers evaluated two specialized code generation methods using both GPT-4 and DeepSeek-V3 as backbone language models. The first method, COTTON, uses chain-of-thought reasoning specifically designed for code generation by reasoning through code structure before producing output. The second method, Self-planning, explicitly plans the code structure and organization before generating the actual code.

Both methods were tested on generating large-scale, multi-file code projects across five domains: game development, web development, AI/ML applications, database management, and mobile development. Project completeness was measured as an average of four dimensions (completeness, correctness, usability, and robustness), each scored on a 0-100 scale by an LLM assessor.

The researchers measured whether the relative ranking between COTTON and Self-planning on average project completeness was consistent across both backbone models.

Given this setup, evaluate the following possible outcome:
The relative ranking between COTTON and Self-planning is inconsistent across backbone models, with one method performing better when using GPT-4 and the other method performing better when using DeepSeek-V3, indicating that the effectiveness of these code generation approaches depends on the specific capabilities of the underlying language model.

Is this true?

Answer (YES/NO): NO